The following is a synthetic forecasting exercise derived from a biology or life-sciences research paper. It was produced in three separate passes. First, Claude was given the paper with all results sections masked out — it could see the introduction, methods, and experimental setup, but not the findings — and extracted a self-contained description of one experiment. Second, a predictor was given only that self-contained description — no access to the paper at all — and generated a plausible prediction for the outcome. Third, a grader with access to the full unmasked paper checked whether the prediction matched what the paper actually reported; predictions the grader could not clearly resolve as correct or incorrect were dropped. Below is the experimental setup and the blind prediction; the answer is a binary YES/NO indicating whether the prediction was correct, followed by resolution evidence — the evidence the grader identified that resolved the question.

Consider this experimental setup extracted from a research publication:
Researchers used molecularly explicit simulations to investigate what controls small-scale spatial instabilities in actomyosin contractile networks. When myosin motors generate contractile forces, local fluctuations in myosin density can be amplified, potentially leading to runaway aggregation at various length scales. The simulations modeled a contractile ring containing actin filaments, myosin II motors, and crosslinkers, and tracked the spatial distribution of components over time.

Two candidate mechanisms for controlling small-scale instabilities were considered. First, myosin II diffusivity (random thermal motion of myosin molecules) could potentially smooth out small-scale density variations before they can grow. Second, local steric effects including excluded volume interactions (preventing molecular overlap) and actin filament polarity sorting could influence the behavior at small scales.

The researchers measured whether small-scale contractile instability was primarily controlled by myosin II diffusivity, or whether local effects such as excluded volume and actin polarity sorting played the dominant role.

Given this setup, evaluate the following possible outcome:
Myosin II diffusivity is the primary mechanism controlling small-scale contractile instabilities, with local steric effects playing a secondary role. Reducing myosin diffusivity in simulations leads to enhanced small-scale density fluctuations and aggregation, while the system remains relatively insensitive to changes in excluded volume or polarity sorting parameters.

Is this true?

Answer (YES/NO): NO